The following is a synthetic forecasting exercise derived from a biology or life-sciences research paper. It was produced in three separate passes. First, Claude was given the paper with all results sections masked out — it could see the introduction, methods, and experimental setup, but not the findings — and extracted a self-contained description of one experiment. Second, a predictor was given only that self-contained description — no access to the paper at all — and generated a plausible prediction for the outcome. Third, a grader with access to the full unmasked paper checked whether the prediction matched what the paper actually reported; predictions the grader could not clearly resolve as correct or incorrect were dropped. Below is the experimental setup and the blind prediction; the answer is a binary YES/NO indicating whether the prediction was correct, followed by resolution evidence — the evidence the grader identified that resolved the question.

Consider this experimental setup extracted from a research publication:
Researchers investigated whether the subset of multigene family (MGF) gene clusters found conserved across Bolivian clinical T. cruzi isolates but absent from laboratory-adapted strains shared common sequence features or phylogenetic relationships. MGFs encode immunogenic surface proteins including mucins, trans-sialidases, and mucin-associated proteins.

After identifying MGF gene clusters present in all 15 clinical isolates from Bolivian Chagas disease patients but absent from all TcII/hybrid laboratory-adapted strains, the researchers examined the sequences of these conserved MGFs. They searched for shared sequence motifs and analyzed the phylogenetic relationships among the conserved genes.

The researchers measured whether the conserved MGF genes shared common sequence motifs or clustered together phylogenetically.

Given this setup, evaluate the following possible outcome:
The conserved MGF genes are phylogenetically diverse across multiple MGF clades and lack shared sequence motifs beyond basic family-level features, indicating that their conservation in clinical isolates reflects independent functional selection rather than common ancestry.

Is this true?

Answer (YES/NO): YES